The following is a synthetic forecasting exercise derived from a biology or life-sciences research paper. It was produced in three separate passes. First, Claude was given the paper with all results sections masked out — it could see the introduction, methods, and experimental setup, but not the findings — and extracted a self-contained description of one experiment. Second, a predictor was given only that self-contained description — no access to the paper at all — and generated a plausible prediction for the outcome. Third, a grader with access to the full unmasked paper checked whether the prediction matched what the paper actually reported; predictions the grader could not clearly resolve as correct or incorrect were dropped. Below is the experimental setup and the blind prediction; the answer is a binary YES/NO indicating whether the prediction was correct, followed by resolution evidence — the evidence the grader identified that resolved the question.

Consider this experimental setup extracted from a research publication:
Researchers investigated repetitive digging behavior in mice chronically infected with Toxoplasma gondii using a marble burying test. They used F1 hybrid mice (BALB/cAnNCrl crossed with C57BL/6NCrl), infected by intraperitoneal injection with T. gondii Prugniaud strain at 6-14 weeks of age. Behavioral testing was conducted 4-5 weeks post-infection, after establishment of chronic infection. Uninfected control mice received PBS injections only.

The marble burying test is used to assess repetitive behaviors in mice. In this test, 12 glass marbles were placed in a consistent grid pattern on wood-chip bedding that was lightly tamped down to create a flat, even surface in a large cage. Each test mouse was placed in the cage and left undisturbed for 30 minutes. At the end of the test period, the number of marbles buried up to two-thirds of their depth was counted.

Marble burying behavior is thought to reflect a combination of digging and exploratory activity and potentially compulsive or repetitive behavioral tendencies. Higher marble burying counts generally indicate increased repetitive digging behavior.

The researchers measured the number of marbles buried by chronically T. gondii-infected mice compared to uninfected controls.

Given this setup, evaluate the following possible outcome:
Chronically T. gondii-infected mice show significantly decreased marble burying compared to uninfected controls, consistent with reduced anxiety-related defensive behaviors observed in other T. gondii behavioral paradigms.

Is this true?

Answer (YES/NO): YES